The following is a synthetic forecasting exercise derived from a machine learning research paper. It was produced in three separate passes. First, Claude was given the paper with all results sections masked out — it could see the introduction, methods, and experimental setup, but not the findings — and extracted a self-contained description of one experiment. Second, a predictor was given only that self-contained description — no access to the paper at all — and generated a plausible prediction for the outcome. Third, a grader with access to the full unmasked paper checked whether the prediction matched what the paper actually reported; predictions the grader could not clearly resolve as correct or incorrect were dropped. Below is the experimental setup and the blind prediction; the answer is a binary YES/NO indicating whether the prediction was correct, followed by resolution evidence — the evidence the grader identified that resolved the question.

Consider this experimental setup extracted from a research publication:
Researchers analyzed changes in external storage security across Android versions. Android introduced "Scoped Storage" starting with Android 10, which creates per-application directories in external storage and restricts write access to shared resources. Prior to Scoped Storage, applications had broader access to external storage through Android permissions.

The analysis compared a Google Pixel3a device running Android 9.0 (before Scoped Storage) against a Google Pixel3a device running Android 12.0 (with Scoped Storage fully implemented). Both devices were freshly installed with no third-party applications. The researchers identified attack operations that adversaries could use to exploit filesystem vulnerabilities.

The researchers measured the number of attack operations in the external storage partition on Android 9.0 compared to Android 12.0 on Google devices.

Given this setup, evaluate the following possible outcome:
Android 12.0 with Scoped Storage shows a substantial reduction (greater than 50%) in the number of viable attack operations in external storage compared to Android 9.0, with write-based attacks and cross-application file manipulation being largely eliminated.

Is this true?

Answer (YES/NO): NO